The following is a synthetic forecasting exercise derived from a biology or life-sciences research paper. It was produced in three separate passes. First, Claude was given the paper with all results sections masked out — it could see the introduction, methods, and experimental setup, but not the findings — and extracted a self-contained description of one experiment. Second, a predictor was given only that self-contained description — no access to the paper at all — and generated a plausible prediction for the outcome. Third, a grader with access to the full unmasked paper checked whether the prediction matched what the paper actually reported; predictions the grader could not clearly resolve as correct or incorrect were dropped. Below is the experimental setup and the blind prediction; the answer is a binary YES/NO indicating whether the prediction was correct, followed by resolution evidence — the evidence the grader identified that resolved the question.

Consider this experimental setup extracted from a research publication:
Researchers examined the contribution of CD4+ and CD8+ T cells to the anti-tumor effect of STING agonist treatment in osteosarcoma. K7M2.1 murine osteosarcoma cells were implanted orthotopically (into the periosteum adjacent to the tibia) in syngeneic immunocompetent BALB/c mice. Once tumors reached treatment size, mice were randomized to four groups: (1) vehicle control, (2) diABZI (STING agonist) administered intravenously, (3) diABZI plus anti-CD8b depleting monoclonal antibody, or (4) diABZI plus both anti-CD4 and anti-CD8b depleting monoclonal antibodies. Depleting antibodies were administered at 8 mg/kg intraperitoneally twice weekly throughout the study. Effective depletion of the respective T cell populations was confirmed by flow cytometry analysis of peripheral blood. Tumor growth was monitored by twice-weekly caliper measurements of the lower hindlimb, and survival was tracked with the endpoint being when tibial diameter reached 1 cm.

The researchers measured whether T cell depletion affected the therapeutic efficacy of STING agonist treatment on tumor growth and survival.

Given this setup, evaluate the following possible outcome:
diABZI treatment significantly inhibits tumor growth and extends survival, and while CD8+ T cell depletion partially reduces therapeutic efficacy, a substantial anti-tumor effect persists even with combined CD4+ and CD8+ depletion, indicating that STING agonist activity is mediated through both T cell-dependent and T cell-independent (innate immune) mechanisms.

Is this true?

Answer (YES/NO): NO